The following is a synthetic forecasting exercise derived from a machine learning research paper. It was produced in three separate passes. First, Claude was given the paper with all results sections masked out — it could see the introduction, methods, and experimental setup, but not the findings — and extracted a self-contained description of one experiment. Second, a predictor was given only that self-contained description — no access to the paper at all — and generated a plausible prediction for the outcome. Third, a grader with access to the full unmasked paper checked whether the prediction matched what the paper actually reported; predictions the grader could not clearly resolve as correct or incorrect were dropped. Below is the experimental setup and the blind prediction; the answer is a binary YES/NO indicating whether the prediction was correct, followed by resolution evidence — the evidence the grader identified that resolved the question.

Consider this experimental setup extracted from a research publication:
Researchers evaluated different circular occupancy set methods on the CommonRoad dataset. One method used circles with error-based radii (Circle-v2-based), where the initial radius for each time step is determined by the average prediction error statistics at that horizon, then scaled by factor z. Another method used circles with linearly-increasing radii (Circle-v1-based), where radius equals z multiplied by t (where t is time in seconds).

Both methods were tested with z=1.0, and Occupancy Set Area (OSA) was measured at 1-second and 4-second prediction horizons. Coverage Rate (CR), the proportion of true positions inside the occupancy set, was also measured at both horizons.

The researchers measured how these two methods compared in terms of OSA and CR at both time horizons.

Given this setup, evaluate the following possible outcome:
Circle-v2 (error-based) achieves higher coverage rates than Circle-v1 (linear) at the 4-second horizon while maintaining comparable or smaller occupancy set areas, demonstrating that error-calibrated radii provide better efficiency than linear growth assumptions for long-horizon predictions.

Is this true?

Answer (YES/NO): NO